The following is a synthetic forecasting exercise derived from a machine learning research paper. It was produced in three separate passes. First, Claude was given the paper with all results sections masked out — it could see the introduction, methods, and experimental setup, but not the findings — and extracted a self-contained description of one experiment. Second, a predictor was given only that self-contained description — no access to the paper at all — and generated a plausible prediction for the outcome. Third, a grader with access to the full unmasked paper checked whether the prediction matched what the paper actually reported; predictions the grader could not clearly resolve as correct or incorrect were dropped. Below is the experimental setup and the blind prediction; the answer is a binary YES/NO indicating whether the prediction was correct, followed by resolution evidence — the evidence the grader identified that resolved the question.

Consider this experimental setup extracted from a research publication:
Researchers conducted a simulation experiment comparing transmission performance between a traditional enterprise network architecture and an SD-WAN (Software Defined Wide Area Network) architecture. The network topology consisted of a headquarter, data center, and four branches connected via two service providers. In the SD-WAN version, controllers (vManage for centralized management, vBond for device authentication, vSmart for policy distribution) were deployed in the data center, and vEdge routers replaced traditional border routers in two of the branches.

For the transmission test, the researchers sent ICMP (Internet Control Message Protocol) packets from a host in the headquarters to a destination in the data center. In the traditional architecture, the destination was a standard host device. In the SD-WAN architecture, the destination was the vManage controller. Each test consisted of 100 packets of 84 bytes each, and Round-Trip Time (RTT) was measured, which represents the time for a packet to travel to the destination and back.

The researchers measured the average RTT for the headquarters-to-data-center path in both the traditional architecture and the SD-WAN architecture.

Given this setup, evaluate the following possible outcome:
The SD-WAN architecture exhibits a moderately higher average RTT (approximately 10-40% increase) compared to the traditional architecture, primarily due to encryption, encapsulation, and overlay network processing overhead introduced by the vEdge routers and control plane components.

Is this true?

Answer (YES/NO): NO